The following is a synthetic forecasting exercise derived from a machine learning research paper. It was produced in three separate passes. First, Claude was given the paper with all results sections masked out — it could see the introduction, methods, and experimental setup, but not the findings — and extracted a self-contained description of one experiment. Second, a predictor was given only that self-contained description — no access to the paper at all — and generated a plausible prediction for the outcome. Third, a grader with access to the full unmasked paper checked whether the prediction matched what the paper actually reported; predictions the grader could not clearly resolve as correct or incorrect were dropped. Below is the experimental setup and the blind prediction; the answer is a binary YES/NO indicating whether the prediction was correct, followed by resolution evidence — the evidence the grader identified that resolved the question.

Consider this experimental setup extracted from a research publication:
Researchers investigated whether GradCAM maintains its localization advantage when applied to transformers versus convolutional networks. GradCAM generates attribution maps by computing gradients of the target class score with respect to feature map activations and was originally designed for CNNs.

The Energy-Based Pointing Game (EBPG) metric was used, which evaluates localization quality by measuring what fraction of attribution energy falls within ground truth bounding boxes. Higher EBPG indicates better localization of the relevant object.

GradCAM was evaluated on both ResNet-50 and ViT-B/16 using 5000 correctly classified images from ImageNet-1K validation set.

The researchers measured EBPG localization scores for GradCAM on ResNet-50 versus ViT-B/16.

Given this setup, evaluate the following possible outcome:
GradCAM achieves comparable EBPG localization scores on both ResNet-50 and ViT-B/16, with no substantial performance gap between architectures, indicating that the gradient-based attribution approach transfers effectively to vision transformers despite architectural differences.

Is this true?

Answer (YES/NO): NO